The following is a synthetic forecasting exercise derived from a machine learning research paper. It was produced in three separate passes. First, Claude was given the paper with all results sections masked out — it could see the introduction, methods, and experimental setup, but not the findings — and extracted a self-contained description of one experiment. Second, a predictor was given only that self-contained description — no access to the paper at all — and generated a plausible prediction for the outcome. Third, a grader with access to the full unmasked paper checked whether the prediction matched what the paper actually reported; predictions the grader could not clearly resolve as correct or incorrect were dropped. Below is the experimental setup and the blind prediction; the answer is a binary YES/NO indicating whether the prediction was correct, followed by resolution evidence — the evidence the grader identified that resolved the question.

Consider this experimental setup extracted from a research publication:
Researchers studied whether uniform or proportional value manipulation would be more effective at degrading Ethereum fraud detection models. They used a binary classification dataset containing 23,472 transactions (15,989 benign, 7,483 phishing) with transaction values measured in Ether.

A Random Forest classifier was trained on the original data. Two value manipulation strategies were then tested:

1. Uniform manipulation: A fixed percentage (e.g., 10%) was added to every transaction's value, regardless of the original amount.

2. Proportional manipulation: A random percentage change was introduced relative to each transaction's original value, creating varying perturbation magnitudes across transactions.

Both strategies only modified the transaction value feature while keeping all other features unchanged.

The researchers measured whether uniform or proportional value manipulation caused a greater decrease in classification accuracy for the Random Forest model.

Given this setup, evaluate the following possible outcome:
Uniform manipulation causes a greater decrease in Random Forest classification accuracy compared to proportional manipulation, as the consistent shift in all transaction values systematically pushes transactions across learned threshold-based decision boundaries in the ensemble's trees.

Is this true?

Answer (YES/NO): YES